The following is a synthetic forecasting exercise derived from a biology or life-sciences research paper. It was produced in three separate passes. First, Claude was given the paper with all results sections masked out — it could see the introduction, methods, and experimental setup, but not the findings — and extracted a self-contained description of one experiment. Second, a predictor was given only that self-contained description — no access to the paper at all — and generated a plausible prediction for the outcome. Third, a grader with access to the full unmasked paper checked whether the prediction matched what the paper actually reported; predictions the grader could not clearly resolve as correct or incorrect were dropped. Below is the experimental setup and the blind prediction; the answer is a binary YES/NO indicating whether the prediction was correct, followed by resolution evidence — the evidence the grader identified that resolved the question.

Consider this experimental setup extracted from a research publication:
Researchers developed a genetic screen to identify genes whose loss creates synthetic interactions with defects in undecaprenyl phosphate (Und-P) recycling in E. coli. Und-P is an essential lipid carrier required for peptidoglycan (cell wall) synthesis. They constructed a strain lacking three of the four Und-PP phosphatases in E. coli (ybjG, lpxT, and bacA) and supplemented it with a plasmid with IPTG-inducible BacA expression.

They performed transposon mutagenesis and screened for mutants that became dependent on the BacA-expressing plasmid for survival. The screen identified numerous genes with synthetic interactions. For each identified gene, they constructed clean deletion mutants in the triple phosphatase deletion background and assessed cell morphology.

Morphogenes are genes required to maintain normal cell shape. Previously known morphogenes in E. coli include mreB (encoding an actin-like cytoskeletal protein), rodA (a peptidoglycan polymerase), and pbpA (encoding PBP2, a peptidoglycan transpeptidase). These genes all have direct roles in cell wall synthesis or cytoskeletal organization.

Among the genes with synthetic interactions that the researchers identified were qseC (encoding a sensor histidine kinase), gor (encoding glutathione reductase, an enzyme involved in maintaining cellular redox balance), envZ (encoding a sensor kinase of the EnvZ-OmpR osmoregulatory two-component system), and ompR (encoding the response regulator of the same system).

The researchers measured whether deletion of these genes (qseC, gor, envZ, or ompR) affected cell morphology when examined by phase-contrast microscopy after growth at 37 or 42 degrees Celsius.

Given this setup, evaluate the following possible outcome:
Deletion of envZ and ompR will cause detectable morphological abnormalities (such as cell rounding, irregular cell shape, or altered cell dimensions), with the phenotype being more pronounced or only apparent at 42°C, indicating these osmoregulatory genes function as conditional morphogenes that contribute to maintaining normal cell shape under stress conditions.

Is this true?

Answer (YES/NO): YES